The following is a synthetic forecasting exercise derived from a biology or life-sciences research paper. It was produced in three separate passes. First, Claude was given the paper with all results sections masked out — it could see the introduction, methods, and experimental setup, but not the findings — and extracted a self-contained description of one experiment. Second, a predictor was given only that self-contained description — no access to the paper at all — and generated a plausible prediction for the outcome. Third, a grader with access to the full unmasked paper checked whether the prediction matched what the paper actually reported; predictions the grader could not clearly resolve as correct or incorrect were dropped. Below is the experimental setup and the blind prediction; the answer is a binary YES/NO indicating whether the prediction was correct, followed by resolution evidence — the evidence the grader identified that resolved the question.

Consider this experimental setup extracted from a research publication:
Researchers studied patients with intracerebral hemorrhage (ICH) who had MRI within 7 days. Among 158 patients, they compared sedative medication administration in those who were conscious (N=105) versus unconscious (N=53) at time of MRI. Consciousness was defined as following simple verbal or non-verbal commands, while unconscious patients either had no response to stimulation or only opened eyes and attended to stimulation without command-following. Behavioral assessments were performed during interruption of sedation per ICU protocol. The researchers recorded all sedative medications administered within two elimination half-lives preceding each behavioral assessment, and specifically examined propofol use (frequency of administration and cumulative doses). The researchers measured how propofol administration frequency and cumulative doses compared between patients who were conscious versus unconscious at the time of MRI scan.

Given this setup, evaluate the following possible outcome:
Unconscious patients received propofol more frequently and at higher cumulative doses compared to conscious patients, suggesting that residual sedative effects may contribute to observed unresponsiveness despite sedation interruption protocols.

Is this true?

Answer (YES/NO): NO